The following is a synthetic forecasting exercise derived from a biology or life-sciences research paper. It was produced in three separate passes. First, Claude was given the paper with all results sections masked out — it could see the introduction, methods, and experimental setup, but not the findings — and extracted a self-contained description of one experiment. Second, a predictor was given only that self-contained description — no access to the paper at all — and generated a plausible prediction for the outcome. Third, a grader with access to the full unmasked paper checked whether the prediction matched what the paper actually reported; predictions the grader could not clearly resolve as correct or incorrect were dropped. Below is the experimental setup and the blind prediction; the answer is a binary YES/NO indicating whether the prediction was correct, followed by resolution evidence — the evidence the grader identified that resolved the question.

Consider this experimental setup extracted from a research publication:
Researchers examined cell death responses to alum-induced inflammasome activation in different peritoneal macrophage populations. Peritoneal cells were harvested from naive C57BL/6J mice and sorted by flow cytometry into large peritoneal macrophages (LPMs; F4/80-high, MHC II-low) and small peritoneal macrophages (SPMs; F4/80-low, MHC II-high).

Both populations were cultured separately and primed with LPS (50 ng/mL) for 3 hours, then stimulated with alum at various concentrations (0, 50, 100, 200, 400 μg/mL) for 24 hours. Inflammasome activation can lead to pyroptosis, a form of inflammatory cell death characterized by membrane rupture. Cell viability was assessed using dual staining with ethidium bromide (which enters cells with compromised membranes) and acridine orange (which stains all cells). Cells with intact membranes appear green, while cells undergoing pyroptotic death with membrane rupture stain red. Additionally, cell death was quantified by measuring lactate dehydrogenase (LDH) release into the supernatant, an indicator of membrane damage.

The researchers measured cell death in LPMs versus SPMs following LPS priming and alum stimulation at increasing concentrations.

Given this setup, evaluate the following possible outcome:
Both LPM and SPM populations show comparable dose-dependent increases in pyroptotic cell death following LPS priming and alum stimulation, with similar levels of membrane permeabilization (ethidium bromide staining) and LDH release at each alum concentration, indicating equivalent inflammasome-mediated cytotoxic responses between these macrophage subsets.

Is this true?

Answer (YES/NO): NO